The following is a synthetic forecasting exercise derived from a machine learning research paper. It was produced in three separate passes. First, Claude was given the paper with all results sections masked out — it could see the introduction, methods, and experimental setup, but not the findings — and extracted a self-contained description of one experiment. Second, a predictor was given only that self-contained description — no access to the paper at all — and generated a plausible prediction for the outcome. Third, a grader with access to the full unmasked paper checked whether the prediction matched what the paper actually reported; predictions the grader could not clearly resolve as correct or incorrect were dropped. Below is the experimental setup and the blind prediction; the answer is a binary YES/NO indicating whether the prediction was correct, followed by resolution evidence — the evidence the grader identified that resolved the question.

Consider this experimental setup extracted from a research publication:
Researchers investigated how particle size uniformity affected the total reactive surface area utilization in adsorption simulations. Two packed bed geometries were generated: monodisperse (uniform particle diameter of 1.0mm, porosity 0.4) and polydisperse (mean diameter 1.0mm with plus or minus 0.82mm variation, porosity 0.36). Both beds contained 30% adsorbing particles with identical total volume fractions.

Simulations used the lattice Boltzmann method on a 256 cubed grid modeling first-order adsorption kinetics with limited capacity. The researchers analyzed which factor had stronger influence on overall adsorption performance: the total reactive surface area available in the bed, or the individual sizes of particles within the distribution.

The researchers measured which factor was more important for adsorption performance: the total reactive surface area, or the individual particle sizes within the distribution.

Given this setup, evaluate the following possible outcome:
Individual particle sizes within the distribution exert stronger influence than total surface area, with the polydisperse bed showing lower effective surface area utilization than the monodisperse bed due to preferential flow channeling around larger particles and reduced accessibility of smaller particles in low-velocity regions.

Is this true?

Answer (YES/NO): NO